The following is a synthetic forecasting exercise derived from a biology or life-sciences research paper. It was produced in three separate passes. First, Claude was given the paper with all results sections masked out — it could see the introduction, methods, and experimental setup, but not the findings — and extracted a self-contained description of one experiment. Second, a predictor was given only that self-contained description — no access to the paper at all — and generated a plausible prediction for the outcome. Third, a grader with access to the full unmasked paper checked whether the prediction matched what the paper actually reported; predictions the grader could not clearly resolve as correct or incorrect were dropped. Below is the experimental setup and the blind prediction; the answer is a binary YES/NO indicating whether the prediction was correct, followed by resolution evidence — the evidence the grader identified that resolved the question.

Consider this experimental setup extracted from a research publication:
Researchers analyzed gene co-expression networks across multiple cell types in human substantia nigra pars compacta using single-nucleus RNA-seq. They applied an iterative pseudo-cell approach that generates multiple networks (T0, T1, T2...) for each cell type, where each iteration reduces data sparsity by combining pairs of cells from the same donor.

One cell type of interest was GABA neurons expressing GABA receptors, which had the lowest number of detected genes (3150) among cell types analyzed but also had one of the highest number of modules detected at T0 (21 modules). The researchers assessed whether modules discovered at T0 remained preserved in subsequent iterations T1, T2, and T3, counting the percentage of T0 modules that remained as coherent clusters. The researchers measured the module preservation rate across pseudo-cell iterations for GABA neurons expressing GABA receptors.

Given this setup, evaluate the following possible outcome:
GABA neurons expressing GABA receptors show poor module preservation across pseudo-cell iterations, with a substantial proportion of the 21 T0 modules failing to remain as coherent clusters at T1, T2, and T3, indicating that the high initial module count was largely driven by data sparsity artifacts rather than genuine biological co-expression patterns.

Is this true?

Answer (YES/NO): YES